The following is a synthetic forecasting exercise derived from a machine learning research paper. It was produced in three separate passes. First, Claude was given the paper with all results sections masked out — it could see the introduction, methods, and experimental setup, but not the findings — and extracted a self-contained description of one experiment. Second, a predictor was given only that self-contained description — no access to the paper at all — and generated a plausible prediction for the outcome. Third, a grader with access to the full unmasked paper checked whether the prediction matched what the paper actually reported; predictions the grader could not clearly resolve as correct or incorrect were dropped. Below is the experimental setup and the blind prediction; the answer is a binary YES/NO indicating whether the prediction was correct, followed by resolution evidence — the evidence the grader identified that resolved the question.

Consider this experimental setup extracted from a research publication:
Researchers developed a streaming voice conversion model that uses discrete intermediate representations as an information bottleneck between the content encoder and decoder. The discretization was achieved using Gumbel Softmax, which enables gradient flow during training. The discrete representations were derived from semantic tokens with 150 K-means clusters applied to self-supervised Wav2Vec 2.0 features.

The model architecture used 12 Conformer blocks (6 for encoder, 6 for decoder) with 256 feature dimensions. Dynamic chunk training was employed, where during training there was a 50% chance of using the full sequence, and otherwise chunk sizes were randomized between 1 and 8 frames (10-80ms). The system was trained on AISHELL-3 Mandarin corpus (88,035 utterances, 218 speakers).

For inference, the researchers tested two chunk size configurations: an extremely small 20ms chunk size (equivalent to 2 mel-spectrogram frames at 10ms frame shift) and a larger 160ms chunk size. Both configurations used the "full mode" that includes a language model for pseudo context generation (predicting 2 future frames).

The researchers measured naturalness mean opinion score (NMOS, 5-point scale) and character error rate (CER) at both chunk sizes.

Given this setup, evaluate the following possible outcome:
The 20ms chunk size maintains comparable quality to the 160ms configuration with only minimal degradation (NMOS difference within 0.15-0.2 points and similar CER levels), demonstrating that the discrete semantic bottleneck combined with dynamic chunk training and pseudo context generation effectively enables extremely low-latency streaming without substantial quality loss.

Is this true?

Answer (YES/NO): YES